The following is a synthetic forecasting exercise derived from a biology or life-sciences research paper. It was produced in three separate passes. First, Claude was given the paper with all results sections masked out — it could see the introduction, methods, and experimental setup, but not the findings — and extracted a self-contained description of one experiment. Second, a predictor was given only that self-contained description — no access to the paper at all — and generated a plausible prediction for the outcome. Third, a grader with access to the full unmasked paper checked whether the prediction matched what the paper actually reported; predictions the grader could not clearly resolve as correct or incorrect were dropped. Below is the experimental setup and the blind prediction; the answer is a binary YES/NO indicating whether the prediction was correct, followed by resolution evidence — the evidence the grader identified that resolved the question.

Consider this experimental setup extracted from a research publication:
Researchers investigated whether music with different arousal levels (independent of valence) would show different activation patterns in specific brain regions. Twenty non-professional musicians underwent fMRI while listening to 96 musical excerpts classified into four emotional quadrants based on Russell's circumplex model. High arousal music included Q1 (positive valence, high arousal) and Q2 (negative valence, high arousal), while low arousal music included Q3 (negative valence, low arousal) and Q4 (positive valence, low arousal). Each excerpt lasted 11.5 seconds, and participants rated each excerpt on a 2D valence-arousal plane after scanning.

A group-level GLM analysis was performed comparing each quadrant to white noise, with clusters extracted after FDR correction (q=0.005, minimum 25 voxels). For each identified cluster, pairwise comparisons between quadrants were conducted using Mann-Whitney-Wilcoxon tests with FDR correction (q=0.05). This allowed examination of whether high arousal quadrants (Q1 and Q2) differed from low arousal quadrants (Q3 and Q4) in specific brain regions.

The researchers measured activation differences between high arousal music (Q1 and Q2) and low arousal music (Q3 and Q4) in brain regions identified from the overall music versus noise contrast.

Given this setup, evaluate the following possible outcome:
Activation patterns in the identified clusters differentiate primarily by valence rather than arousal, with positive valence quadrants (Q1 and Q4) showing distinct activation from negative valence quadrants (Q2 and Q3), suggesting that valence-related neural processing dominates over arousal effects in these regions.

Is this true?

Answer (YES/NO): YES